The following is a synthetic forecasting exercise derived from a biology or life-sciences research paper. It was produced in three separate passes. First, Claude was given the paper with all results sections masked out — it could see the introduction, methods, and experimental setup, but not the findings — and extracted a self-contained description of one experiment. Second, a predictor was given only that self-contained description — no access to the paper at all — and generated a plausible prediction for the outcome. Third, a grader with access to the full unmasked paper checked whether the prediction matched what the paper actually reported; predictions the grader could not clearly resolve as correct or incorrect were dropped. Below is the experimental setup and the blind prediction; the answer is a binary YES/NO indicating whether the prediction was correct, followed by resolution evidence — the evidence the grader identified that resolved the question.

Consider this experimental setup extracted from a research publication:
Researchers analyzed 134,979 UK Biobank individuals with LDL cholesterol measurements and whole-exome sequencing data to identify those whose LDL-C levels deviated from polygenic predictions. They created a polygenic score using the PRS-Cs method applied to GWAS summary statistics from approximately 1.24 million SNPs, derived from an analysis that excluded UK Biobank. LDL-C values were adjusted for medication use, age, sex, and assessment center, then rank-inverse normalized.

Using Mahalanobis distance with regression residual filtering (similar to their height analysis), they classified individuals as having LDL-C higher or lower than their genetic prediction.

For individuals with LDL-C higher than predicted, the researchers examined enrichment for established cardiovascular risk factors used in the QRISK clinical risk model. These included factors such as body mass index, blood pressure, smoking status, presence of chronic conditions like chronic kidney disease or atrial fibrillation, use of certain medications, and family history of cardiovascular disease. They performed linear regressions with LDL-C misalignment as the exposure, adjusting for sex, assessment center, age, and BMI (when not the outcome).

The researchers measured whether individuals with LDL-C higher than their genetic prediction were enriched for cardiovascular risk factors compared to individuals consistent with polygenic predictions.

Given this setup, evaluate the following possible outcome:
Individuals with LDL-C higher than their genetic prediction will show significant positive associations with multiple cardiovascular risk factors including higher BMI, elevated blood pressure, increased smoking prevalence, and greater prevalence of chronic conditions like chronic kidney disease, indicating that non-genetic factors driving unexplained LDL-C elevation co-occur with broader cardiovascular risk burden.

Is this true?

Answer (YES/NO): NO